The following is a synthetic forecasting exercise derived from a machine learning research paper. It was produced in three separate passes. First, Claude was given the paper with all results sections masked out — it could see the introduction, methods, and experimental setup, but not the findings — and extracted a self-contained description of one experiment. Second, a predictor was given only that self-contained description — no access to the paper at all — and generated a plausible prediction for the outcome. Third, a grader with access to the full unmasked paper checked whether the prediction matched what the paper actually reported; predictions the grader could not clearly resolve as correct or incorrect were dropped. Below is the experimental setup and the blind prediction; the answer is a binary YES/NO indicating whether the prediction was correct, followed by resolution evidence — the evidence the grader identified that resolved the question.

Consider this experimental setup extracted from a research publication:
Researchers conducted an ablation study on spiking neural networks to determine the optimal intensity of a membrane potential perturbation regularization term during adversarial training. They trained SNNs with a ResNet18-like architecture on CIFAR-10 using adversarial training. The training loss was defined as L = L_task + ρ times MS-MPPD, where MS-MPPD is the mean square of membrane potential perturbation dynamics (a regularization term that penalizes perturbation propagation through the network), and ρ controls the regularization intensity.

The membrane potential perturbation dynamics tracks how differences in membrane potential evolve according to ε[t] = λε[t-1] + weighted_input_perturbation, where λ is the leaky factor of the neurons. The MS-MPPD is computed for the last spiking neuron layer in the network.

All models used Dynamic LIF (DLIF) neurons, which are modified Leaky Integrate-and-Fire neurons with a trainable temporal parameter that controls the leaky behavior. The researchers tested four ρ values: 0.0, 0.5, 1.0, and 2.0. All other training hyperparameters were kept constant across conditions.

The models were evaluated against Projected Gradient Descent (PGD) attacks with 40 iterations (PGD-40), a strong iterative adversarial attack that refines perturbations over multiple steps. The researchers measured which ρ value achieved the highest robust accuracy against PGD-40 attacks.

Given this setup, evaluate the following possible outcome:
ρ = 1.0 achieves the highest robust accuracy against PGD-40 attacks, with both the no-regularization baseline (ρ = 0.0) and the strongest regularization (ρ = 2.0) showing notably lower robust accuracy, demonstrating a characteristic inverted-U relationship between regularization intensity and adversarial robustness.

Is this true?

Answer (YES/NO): YES